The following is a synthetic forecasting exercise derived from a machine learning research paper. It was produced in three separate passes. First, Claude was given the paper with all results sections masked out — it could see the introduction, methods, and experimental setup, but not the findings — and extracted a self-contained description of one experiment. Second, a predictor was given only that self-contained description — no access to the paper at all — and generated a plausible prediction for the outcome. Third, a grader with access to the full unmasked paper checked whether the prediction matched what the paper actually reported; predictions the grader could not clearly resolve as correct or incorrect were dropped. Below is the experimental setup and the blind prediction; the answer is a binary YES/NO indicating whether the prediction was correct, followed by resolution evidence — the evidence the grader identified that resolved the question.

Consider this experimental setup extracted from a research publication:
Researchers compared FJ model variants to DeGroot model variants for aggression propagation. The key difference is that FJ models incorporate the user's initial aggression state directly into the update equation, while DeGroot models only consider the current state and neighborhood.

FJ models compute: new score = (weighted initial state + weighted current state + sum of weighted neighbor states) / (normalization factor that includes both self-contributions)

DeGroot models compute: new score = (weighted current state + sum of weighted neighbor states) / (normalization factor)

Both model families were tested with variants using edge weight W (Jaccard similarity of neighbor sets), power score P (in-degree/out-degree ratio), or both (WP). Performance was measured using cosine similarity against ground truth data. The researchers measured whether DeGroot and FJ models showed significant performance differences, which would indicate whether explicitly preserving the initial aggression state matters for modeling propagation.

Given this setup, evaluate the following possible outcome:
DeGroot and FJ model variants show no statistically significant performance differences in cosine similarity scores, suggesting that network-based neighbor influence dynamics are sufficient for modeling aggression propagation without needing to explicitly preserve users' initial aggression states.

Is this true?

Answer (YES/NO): NO